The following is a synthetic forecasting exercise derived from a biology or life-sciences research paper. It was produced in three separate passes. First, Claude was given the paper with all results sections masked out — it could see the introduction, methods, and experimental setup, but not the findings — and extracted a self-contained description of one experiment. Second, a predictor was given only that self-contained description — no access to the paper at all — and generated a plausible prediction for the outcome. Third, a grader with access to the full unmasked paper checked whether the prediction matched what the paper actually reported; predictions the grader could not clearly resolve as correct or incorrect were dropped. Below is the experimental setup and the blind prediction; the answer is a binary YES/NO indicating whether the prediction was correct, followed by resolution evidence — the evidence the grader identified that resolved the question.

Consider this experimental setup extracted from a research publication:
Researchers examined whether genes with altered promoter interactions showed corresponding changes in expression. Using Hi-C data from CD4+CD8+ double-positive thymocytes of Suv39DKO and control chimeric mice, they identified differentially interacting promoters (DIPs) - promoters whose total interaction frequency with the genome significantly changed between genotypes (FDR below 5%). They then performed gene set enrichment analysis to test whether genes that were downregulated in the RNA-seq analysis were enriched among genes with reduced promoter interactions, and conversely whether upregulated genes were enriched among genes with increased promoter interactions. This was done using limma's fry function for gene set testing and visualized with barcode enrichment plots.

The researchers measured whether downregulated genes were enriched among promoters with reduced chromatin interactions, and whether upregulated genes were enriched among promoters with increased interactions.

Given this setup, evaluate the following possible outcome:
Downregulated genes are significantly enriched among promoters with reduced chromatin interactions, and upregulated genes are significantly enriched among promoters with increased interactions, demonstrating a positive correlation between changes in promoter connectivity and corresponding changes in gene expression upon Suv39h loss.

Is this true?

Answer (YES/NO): YES